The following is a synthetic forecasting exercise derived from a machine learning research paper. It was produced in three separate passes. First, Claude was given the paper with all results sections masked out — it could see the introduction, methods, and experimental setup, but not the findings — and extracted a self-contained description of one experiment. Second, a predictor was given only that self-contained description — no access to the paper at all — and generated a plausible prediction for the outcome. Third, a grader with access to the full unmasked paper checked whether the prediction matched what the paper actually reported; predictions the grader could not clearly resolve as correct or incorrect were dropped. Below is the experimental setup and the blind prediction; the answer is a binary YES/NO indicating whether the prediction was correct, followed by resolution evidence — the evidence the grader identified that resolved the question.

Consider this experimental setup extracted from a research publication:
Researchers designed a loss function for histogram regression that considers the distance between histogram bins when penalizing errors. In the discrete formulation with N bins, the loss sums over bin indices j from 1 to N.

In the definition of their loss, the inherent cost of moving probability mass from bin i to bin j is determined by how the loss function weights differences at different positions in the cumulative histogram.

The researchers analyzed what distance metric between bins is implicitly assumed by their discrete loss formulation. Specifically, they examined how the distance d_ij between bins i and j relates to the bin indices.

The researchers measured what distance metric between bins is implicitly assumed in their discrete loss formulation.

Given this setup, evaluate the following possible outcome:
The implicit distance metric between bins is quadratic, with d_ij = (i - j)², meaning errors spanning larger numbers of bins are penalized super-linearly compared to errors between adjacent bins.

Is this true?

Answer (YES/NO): NO